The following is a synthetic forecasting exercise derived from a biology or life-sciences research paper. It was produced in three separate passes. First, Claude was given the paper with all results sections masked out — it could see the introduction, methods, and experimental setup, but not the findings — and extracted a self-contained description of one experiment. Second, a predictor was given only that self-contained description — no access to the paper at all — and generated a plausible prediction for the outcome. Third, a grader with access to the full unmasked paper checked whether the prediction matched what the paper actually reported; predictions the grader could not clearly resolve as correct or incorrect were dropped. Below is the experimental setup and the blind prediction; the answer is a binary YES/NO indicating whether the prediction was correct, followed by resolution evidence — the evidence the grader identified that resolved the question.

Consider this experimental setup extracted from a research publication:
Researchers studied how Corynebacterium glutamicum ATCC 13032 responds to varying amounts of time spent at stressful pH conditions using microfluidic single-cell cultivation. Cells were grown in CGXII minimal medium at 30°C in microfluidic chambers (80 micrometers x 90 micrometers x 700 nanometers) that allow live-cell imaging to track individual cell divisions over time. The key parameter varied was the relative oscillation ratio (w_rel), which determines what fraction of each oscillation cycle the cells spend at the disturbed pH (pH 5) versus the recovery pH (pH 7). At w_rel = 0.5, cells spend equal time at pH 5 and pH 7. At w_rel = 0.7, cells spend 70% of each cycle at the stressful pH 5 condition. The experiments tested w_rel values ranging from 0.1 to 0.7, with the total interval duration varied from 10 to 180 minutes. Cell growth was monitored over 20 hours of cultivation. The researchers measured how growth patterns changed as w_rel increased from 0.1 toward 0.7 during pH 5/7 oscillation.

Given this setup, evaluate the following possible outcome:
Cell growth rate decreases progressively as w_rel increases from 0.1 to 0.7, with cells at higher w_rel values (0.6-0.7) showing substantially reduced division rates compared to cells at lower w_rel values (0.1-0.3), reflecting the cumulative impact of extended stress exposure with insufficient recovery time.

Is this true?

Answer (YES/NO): YES